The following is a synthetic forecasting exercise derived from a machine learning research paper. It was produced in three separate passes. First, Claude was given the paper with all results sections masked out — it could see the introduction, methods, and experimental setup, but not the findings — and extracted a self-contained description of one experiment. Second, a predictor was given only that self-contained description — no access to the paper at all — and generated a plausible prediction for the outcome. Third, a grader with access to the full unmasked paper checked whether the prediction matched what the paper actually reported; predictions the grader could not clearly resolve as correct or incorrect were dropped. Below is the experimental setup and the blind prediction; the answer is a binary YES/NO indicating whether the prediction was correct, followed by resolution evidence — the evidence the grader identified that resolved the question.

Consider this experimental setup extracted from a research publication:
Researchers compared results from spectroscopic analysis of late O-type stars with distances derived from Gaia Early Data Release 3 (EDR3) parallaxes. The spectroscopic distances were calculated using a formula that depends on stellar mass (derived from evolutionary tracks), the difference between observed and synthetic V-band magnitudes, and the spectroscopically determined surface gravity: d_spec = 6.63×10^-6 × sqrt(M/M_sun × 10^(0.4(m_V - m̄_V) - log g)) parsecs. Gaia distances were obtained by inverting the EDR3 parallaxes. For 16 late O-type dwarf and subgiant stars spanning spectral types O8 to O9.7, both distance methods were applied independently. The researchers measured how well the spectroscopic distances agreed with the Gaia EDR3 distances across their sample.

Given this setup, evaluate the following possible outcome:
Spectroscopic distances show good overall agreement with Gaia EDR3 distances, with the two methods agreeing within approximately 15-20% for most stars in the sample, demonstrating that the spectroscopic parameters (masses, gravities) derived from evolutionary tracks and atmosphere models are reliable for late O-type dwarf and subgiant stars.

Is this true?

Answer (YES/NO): NO